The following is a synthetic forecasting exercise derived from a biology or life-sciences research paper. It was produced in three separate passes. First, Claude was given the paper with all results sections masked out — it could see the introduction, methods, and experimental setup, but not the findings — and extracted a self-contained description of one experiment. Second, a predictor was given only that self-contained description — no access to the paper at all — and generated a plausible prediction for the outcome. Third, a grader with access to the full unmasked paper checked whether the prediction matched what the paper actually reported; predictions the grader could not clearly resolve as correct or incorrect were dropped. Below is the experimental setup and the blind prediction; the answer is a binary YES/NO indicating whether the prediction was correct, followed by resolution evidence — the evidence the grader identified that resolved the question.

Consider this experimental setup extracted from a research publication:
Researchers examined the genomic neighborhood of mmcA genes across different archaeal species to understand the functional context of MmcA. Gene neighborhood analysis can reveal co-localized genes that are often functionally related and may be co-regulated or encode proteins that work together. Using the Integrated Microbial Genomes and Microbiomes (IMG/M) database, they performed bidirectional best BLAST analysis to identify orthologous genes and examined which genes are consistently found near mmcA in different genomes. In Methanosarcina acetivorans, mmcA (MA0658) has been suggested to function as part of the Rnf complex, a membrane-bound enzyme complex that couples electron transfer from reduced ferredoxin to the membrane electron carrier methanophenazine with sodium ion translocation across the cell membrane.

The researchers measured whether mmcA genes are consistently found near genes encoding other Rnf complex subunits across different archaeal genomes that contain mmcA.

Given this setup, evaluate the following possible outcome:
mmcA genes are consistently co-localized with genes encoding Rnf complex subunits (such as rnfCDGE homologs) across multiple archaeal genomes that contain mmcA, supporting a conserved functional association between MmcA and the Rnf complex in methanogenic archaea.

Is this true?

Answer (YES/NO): YES